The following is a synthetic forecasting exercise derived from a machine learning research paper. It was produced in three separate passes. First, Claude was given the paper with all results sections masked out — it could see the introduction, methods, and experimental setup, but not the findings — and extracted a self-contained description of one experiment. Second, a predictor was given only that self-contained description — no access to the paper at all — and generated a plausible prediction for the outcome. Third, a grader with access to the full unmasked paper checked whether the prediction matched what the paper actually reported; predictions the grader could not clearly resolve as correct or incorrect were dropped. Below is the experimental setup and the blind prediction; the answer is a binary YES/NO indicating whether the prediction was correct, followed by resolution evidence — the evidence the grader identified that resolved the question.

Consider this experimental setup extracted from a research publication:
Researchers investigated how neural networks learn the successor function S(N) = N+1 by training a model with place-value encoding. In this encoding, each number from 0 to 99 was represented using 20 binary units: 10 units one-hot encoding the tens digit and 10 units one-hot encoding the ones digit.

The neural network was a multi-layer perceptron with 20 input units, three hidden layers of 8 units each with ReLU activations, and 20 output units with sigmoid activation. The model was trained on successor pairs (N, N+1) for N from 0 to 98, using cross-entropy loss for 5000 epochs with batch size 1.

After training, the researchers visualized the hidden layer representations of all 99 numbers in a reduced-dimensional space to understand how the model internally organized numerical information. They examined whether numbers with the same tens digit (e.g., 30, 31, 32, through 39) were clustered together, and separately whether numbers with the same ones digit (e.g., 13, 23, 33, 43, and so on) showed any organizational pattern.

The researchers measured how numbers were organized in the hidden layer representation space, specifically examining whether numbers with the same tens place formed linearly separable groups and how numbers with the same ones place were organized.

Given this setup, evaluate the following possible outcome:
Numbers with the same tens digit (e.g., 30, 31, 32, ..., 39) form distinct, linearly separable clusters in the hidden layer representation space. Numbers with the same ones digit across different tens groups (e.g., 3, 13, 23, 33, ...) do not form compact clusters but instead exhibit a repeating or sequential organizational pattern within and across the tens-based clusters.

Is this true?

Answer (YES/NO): NO